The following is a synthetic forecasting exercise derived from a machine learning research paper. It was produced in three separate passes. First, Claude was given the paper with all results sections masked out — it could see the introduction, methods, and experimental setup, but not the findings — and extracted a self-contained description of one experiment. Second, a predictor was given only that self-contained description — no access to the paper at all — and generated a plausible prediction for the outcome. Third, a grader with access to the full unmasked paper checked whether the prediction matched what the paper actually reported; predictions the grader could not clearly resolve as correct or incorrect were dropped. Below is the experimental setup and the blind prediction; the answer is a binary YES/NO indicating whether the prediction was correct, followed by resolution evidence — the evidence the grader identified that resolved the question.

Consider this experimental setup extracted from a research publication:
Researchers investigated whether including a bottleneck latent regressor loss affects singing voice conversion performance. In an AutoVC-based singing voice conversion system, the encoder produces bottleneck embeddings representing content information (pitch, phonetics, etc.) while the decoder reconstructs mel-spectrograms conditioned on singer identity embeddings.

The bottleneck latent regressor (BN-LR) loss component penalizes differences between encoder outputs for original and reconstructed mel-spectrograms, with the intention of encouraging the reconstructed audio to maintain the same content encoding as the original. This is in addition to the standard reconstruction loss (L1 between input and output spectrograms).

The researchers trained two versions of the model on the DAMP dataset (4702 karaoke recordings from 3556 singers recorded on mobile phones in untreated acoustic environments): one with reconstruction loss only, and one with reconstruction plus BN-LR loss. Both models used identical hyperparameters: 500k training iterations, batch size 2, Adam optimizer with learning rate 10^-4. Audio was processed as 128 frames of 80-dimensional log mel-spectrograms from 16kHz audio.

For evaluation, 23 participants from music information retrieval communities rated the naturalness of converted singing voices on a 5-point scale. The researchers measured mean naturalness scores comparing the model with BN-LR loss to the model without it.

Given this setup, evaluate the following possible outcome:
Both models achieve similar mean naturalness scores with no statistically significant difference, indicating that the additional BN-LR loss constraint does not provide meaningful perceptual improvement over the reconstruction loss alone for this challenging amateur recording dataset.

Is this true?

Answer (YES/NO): NO